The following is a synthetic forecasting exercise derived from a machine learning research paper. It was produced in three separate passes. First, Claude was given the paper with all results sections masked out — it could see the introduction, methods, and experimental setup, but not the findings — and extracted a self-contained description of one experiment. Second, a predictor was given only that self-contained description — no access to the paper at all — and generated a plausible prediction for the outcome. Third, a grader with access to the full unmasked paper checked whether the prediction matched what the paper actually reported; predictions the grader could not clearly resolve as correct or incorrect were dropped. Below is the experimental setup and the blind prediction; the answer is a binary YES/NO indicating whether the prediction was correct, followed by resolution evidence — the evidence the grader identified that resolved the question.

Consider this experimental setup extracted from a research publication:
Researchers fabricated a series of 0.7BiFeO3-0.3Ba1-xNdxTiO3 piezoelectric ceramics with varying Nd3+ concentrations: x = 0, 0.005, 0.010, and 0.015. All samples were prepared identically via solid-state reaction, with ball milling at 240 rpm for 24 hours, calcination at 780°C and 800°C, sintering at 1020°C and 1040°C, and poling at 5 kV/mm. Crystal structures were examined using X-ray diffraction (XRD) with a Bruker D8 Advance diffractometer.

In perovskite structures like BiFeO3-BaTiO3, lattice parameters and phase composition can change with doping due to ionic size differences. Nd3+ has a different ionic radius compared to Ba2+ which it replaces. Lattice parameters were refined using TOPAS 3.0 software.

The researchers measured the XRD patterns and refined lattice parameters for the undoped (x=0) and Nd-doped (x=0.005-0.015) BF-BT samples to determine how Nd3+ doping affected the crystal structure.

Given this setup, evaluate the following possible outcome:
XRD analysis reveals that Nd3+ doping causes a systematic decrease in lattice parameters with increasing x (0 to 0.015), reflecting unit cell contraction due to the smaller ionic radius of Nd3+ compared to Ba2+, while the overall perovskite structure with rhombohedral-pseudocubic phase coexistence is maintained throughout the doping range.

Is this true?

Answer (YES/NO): NO